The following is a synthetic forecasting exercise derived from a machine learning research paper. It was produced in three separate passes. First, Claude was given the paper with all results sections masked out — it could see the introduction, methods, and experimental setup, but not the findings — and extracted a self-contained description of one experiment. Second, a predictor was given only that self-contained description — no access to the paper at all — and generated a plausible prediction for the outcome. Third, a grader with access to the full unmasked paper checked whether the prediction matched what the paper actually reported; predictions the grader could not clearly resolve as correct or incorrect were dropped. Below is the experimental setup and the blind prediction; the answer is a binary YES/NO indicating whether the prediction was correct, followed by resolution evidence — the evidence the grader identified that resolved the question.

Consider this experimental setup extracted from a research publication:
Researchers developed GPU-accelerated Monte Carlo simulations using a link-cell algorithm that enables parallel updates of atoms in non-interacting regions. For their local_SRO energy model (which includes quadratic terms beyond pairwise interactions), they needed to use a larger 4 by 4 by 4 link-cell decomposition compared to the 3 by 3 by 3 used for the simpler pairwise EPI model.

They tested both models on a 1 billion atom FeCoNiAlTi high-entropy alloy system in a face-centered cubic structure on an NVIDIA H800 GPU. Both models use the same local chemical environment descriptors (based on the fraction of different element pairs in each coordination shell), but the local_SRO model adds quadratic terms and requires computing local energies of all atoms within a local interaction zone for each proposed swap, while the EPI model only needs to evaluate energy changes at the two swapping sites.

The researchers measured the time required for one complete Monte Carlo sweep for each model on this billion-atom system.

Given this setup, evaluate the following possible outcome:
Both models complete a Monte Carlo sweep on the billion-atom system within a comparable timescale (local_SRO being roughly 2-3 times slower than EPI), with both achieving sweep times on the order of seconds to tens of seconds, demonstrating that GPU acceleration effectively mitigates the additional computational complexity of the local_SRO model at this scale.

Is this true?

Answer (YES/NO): NO